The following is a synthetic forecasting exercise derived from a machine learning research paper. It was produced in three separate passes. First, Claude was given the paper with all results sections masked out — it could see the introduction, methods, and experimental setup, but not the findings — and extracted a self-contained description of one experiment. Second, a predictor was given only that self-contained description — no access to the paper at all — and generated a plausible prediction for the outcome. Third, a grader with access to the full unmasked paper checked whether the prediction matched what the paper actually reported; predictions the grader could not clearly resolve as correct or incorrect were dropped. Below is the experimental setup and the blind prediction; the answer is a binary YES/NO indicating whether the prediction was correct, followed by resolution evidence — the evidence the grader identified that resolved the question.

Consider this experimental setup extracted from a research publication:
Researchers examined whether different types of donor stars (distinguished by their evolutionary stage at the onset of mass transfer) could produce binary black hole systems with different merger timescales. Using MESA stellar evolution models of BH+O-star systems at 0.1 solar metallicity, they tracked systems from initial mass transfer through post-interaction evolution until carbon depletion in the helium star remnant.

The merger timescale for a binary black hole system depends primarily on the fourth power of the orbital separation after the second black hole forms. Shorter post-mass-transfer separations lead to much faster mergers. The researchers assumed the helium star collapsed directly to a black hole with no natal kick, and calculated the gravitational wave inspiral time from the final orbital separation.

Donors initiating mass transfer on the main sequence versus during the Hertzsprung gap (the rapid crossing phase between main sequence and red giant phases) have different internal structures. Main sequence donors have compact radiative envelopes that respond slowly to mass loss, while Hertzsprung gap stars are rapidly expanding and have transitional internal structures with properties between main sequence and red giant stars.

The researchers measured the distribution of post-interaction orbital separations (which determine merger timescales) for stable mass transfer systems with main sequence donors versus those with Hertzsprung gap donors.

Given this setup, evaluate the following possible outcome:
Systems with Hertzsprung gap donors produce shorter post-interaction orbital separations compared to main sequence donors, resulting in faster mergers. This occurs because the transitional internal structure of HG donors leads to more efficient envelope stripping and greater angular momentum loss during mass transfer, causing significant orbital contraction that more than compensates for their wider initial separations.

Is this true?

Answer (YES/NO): NO